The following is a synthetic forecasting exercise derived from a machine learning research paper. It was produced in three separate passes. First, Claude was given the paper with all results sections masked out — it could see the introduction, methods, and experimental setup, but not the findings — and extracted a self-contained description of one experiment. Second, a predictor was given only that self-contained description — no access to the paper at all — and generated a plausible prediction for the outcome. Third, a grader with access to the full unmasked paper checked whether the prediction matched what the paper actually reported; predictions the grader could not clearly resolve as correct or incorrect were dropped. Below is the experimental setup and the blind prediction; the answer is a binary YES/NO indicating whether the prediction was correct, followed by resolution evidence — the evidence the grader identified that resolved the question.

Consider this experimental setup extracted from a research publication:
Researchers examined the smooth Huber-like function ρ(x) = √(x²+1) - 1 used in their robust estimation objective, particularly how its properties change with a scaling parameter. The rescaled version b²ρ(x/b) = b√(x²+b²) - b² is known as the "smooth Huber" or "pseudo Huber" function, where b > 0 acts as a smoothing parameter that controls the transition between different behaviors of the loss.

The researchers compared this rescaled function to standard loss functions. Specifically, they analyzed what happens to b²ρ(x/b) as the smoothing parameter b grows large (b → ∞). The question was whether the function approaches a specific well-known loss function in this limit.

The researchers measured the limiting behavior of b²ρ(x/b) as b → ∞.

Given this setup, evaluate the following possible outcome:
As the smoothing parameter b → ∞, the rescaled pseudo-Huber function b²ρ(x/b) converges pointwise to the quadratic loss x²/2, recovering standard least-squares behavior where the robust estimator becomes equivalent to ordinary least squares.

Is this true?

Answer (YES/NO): YES